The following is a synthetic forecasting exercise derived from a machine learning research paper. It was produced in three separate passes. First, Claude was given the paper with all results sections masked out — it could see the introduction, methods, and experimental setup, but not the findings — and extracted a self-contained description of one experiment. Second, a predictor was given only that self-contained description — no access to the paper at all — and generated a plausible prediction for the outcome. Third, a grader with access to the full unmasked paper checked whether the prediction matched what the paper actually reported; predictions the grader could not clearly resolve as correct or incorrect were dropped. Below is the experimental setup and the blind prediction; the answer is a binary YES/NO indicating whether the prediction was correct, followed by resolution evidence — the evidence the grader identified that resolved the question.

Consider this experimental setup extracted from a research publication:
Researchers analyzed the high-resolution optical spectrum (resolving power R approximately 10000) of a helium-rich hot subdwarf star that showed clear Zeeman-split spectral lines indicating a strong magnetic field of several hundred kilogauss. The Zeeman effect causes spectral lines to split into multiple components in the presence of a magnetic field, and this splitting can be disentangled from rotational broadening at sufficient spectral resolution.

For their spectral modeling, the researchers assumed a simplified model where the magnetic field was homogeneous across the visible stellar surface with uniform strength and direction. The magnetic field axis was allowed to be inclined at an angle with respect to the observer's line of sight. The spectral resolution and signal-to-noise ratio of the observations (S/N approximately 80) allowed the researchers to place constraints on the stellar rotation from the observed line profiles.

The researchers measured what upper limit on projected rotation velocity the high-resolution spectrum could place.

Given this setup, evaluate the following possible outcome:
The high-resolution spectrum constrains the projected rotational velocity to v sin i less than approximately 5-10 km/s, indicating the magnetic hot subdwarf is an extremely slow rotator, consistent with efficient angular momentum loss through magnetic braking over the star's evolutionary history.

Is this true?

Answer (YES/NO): NO